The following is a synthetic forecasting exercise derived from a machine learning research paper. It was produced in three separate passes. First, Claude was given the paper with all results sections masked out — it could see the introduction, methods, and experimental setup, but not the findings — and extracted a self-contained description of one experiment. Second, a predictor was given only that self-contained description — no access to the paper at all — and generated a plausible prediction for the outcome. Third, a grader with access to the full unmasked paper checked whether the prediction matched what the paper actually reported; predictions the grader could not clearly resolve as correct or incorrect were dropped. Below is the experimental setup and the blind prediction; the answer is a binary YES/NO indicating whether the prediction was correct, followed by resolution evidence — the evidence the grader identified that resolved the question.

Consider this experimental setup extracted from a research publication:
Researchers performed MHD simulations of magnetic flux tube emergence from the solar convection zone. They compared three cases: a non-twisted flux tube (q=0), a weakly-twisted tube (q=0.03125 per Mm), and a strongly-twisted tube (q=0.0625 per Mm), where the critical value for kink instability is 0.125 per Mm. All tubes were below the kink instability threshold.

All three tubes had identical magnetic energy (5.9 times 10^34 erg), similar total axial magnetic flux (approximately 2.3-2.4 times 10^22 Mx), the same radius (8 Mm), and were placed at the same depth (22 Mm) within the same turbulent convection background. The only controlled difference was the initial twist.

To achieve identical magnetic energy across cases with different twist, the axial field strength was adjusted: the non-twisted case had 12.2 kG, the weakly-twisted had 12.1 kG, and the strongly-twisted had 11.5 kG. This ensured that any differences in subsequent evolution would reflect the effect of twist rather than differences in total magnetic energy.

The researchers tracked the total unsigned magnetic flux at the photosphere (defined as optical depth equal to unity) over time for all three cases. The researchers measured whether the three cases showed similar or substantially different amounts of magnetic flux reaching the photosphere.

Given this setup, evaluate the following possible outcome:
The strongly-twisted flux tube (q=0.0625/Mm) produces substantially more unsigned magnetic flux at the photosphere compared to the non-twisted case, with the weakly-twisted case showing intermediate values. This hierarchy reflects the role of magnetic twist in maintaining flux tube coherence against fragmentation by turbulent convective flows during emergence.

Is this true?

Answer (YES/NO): NO